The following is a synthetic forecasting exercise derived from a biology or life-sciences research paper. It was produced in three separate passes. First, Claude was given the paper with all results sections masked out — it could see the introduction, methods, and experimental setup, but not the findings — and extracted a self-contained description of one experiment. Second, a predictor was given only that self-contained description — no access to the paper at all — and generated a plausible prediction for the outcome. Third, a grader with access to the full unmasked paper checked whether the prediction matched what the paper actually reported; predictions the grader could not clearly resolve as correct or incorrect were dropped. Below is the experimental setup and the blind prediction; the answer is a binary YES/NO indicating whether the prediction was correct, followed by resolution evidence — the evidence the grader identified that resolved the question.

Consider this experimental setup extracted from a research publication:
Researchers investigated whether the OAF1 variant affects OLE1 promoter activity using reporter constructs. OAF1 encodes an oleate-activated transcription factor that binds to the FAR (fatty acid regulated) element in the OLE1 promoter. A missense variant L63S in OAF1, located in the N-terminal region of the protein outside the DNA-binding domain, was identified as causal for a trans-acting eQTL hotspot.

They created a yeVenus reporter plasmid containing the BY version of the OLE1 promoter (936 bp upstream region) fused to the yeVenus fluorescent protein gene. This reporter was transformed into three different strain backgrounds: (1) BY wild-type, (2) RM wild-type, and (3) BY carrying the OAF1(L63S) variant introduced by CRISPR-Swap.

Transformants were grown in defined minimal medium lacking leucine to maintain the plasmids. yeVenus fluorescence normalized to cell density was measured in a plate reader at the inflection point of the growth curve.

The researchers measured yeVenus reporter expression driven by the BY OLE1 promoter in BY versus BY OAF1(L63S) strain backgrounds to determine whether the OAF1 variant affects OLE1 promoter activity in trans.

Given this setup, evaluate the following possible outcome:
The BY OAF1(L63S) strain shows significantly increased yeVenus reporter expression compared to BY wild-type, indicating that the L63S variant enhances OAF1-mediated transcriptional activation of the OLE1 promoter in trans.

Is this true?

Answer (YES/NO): YES